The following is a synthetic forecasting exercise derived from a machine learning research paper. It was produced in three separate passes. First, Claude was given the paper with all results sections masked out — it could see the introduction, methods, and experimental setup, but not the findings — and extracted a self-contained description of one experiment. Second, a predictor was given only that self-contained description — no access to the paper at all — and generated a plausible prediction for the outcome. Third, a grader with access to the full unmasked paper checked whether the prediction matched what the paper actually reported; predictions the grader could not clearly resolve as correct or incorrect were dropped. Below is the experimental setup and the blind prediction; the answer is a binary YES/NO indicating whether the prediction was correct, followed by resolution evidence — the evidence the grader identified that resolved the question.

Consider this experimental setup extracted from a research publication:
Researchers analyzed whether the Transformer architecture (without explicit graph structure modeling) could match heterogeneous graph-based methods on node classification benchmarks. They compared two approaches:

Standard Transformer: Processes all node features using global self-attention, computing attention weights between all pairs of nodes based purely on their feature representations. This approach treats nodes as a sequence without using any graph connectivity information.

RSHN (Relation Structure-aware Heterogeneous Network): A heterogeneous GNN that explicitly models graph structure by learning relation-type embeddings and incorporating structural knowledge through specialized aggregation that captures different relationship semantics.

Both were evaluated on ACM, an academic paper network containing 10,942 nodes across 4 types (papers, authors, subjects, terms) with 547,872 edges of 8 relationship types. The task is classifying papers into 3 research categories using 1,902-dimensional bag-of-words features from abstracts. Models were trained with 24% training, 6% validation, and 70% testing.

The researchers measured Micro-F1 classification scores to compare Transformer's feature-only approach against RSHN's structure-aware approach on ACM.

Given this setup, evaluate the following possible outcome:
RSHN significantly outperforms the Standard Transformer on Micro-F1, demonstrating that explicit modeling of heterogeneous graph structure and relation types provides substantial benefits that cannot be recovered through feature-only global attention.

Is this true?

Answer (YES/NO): YES